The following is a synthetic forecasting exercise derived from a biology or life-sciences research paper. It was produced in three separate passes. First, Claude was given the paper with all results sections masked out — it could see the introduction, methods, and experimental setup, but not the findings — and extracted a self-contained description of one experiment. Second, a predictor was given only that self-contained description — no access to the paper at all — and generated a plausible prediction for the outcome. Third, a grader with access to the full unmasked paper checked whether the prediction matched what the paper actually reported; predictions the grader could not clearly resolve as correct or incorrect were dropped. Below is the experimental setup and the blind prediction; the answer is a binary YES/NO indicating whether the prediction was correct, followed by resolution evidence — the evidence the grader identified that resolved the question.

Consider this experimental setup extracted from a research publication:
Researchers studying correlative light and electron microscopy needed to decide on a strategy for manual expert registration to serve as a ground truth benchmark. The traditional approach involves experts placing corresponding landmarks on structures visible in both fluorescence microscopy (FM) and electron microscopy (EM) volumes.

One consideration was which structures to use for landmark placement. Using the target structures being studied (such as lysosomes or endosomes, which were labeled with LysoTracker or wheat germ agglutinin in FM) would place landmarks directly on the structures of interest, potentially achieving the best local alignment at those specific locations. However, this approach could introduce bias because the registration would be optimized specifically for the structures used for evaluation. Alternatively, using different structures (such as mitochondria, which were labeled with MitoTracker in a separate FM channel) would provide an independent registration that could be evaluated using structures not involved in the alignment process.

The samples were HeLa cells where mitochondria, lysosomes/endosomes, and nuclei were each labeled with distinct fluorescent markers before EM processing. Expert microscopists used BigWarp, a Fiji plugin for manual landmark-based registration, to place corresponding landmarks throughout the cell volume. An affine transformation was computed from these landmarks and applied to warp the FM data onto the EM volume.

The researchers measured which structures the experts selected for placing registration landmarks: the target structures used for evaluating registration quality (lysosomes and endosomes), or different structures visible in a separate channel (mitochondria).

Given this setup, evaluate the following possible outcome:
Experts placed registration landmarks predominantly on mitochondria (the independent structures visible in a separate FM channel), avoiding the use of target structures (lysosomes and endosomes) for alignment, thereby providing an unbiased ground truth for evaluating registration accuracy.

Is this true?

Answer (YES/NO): YES